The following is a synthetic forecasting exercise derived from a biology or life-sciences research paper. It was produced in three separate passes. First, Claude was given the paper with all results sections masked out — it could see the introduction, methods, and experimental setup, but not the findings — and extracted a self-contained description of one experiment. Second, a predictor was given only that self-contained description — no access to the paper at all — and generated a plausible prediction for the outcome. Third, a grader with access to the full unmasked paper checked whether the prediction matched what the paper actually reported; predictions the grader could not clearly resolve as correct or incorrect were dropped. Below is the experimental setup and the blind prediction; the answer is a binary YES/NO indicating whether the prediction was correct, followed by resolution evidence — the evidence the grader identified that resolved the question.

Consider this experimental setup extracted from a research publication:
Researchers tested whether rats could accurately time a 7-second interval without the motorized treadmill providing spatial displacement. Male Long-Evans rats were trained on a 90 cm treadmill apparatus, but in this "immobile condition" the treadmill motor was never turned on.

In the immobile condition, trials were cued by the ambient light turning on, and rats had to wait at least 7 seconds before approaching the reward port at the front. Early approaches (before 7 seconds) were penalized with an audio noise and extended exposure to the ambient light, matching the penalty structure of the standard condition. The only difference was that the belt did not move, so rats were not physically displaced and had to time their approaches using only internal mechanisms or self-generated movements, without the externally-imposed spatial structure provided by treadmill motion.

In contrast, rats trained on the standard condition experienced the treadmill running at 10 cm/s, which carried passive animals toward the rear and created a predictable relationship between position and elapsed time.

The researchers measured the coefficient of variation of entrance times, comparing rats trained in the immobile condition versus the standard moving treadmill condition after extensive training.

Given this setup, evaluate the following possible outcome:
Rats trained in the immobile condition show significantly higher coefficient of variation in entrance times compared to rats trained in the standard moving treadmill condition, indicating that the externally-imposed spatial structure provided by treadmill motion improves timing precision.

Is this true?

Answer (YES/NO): YES